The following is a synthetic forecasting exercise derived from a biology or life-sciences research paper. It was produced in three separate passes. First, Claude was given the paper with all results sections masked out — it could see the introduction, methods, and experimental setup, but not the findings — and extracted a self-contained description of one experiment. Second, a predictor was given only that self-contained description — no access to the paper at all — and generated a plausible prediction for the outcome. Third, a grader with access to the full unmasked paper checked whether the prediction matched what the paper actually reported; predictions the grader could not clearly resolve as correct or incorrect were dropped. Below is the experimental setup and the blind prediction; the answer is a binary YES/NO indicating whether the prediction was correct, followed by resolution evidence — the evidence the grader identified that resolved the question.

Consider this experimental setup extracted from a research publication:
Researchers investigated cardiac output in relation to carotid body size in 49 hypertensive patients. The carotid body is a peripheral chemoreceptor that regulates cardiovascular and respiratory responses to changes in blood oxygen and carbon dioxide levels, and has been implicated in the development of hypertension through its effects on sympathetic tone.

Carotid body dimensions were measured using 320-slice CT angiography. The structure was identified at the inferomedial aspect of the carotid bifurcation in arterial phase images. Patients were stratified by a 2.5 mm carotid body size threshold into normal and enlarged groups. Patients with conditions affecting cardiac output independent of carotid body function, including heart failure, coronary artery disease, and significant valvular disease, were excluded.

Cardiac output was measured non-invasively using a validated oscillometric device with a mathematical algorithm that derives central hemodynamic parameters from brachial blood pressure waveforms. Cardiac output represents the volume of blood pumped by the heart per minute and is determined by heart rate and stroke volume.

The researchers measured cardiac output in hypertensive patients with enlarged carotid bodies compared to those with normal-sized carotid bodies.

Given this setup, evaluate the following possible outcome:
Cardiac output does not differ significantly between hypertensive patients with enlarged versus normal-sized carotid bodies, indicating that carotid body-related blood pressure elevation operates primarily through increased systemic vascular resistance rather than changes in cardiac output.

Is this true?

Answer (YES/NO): NO